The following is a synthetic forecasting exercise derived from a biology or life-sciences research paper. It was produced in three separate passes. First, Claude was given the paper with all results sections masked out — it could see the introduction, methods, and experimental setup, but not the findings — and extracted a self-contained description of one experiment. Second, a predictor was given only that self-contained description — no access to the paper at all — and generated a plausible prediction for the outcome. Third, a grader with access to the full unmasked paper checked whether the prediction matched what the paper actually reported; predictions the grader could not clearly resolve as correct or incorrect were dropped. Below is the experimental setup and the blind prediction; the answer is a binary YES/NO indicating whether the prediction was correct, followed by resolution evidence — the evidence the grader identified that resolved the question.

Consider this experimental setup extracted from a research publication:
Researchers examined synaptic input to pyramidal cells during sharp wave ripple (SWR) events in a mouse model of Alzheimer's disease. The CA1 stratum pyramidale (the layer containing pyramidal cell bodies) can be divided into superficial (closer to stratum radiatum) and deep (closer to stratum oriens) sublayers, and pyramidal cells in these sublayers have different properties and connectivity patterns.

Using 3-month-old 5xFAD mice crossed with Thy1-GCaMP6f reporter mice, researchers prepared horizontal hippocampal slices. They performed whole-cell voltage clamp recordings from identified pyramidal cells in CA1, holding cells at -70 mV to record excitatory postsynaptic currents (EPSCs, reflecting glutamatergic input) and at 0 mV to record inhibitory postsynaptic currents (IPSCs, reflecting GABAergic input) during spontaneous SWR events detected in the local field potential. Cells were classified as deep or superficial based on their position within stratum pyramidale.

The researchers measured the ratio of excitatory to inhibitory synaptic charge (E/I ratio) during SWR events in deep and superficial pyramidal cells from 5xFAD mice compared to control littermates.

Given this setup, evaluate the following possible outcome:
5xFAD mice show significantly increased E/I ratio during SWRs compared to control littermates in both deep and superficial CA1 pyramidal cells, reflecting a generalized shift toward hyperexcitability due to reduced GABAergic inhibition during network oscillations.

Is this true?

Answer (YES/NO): NO